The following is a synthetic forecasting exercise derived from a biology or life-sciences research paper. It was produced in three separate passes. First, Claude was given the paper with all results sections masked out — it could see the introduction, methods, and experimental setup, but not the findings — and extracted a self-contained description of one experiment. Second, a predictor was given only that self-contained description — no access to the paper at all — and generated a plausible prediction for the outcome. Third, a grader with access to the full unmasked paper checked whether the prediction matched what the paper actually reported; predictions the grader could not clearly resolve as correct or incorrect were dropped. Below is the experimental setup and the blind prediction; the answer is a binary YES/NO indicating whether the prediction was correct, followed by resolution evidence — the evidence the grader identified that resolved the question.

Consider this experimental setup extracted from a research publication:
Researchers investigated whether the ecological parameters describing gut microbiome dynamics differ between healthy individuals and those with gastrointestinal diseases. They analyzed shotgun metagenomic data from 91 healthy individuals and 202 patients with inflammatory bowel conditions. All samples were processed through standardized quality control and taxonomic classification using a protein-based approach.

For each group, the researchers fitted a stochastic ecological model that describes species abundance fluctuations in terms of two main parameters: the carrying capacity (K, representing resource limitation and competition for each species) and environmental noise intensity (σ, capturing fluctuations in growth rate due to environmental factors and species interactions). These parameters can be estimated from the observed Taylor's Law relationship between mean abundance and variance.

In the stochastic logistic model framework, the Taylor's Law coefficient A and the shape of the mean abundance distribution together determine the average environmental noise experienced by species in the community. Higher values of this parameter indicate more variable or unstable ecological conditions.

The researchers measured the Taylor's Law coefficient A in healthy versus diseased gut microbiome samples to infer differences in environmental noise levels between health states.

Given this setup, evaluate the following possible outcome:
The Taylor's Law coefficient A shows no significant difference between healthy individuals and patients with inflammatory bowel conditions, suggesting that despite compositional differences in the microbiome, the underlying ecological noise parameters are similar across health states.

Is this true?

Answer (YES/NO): NO